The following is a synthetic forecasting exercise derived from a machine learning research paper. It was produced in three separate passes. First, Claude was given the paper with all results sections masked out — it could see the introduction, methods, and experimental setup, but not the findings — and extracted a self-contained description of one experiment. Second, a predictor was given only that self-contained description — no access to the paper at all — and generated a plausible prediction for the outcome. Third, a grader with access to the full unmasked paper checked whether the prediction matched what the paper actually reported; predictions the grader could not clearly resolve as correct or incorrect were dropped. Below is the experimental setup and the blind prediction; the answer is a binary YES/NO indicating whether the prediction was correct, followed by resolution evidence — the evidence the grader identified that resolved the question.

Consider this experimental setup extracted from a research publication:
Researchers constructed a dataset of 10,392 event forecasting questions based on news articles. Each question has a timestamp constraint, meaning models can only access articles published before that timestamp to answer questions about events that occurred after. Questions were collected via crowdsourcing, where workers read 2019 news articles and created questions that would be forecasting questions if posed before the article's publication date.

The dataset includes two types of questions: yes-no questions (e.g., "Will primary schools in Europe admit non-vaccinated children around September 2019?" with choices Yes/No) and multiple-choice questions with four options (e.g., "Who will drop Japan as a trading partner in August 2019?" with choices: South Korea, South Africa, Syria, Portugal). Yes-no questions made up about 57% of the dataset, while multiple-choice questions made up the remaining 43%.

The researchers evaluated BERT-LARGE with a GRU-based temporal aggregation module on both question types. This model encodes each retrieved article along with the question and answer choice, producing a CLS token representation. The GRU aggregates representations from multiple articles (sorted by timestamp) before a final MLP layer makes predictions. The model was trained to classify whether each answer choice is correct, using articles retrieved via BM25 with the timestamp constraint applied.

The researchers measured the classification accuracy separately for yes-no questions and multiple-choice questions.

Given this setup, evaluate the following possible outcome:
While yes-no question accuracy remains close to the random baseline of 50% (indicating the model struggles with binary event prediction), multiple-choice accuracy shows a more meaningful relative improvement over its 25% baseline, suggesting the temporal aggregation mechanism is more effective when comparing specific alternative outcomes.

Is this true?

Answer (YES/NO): NO